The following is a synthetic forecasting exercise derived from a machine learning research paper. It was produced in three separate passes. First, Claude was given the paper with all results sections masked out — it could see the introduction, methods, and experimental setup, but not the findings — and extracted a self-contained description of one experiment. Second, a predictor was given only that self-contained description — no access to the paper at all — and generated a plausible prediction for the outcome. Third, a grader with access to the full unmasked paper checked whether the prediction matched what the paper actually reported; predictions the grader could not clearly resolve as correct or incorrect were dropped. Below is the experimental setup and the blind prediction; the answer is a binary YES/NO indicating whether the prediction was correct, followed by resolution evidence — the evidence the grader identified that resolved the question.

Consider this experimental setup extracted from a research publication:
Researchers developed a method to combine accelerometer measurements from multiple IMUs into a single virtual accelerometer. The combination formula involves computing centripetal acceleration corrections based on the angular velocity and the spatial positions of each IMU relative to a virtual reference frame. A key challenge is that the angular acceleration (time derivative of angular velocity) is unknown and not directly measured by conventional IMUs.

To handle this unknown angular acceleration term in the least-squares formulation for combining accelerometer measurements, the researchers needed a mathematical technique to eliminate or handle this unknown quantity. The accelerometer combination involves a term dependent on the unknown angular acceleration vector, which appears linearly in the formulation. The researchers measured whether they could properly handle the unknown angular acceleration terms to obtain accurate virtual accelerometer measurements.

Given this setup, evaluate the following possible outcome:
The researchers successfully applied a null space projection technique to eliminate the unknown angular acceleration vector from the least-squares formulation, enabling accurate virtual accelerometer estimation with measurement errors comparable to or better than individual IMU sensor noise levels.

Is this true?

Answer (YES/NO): YES